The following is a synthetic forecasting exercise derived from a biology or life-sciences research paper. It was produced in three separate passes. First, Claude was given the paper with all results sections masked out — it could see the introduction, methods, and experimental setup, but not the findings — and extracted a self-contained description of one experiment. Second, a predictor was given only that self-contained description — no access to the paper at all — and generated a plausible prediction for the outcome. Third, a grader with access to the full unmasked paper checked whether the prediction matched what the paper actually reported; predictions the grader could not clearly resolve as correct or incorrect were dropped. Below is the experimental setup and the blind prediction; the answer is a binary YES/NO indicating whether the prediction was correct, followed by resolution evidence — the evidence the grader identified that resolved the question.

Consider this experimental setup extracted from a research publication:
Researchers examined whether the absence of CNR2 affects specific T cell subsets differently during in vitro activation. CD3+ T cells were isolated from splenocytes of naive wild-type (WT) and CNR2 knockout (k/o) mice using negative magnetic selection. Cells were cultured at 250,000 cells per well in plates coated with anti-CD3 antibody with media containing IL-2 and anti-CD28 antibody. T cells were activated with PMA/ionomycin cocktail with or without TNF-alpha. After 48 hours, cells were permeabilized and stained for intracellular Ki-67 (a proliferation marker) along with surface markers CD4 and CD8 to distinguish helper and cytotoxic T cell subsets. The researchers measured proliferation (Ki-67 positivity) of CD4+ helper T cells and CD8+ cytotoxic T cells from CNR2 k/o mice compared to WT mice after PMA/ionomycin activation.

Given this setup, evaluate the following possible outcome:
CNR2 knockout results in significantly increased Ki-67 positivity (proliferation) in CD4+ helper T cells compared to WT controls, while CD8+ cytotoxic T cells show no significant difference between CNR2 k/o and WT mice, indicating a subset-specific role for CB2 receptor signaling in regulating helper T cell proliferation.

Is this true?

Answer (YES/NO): NO